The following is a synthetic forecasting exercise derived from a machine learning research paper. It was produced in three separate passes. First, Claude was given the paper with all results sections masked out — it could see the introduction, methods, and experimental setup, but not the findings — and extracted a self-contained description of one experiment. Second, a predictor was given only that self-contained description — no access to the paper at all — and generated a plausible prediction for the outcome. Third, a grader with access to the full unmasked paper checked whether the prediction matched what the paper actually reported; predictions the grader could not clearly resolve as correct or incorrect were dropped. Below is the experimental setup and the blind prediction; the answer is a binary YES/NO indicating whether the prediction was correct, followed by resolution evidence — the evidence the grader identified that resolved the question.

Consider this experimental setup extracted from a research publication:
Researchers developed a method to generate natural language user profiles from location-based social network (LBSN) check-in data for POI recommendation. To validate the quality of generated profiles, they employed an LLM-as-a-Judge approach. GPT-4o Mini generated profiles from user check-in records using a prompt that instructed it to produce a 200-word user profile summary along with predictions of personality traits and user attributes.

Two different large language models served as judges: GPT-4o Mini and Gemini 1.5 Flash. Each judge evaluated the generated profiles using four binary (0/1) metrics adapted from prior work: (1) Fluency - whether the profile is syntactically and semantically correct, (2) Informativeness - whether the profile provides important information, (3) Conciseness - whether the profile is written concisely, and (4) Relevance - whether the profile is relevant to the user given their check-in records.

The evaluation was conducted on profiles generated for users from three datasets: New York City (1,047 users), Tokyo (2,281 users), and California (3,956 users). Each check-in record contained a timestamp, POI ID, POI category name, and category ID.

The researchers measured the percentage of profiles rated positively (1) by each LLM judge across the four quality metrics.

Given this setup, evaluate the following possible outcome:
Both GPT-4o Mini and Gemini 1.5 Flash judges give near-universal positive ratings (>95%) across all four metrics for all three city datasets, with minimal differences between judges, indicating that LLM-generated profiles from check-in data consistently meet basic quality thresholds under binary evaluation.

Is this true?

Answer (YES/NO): NO